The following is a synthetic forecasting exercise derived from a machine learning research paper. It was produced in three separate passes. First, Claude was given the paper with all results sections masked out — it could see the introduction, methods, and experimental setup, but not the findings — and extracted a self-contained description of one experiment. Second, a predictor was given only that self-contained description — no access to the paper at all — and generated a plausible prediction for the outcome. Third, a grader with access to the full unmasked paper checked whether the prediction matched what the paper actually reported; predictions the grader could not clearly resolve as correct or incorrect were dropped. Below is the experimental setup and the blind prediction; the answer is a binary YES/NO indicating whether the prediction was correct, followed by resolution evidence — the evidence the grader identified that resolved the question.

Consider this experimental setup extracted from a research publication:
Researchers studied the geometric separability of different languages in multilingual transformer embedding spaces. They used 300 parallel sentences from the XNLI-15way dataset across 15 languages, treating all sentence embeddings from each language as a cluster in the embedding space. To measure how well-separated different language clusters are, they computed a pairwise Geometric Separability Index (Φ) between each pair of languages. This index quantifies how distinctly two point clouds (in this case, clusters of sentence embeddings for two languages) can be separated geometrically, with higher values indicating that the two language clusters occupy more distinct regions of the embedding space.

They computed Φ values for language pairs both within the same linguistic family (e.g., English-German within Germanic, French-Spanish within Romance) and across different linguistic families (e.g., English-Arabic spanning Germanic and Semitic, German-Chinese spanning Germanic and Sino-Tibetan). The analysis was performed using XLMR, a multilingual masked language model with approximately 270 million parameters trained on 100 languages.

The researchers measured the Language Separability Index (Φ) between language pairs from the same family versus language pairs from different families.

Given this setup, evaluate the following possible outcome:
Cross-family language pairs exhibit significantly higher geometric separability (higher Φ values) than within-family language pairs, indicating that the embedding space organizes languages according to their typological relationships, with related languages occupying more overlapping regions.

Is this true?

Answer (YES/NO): YES